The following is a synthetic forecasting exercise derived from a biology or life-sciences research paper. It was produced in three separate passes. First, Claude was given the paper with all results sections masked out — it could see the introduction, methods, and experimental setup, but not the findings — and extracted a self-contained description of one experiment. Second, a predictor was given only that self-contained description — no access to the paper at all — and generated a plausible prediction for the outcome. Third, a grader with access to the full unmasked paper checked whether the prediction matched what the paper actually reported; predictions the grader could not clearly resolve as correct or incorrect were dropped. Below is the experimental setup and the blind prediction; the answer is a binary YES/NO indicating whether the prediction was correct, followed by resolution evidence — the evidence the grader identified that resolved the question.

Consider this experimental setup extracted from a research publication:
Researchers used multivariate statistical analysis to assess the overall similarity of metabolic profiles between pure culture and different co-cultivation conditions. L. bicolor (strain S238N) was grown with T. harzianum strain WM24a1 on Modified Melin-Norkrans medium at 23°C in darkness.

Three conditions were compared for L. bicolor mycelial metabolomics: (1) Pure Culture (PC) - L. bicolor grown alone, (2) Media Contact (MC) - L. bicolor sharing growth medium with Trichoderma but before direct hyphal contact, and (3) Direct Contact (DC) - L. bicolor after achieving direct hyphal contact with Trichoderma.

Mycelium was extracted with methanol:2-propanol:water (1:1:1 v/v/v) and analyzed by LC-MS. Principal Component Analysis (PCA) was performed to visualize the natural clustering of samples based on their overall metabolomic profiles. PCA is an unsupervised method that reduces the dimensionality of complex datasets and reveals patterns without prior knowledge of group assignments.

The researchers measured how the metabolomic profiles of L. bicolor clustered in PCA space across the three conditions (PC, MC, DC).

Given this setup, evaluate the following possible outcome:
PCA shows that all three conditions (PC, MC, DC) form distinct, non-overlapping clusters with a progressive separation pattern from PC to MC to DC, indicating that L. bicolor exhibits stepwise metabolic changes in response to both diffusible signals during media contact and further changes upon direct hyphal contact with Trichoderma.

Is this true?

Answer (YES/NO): NO